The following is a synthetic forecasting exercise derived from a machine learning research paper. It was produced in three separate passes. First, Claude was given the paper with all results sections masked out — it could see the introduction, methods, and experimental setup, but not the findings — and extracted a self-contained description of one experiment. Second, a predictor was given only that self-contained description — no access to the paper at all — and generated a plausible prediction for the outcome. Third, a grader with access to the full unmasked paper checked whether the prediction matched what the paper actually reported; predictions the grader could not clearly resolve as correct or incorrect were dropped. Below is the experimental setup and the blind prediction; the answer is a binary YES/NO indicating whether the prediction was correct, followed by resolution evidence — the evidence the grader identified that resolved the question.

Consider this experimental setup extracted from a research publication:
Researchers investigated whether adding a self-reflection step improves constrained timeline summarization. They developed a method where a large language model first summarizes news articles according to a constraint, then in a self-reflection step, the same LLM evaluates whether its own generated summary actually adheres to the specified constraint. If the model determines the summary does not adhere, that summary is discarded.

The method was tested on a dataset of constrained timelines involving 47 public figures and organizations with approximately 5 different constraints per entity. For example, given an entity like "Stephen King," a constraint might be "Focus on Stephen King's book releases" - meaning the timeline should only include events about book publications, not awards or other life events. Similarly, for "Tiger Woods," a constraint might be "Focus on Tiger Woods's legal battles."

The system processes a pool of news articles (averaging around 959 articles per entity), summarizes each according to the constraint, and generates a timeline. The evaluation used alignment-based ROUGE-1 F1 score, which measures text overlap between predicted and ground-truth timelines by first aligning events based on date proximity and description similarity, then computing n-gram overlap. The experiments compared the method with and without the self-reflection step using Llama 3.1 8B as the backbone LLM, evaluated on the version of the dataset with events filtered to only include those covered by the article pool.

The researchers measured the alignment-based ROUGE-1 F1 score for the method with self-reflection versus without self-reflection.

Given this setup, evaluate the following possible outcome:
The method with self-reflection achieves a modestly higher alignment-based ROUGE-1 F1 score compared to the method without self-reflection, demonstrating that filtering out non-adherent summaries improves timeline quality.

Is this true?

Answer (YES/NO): NO